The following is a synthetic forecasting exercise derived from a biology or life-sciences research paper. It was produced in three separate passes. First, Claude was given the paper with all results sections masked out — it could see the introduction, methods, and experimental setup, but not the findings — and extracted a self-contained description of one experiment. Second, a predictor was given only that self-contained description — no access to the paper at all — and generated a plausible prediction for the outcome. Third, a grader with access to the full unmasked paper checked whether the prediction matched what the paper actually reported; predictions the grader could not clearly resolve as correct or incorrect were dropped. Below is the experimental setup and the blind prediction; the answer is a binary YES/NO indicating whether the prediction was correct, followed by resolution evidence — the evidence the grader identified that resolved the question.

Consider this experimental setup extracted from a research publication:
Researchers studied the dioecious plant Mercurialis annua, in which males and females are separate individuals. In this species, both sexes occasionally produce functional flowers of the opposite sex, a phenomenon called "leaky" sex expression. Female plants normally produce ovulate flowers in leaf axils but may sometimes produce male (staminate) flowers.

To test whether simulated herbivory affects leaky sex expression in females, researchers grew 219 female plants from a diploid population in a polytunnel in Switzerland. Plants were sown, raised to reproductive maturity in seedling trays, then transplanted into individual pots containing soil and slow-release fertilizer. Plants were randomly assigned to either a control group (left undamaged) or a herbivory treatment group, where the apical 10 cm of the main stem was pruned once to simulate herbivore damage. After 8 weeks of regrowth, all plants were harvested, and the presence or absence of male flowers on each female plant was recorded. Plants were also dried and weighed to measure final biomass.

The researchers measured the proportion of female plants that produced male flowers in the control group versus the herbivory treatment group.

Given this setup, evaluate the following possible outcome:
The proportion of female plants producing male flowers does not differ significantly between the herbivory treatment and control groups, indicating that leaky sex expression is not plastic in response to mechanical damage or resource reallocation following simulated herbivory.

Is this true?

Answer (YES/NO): NO